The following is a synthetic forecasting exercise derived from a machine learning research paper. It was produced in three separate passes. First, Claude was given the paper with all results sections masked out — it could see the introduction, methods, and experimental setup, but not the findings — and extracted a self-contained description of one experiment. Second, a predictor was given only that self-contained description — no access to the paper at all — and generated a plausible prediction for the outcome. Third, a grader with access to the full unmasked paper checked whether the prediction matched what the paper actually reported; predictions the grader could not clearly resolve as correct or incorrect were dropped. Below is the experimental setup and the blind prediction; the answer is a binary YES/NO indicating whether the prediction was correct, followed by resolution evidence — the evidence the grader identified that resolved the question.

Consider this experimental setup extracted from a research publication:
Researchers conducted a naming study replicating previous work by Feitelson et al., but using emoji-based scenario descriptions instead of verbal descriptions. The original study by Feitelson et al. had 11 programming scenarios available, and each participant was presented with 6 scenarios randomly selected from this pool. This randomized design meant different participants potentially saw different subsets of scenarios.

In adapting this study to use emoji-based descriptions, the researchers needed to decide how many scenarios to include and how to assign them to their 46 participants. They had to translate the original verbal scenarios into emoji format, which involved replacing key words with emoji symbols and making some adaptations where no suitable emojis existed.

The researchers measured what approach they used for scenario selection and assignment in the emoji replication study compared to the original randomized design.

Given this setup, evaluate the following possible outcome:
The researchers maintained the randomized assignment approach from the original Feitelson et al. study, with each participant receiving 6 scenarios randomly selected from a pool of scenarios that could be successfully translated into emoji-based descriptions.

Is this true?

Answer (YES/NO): NO